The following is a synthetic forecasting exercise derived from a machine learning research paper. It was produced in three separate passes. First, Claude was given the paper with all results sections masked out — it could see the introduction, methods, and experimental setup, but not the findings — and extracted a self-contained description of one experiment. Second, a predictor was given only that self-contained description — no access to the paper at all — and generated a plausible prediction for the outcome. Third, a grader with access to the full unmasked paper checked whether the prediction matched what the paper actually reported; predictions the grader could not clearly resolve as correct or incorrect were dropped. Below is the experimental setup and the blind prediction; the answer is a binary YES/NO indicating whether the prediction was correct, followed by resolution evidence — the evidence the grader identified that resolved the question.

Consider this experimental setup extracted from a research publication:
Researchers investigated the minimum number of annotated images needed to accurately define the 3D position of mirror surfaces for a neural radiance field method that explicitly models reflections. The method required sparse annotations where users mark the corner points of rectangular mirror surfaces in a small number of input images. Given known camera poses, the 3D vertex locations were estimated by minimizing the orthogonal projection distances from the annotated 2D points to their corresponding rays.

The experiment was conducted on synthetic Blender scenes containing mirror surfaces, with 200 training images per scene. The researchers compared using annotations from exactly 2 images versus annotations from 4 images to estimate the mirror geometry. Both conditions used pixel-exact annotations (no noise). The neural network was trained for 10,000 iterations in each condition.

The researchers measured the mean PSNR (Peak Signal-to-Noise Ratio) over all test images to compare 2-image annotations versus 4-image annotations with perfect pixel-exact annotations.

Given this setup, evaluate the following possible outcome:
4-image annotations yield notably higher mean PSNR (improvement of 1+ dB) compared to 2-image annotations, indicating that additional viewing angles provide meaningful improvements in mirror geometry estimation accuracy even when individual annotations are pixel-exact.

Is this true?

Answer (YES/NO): NO